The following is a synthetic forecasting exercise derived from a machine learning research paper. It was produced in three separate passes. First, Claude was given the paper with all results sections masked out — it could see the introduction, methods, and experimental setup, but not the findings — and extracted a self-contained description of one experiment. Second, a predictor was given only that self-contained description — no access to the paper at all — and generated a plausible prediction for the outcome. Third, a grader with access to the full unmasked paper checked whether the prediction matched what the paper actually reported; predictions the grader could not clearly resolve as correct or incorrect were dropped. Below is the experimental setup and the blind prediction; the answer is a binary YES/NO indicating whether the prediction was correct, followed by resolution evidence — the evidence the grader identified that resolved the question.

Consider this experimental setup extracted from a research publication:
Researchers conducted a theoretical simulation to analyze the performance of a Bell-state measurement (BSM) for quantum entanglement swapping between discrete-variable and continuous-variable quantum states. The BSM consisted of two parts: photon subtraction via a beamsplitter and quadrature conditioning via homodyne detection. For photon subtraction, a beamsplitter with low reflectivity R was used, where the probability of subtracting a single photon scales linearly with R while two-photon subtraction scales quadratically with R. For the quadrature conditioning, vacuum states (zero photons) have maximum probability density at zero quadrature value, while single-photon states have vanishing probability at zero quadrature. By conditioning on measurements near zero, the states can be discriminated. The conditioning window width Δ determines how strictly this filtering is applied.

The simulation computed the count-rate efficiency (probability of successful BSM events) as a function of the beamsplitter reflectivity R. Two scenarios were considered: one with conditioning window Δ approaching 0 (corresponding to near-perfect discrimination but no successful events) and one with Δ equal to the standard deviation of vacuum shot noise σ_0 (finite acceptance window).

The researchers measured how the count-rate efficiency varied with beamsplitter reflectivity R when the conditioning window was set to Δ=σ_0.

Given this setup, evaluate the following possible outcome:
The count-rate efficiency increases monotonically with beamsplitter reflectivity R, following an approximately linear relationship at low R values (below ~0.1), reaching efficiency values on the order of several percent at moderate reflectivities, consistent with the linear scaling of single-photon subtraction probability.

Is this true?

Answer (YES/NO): NO